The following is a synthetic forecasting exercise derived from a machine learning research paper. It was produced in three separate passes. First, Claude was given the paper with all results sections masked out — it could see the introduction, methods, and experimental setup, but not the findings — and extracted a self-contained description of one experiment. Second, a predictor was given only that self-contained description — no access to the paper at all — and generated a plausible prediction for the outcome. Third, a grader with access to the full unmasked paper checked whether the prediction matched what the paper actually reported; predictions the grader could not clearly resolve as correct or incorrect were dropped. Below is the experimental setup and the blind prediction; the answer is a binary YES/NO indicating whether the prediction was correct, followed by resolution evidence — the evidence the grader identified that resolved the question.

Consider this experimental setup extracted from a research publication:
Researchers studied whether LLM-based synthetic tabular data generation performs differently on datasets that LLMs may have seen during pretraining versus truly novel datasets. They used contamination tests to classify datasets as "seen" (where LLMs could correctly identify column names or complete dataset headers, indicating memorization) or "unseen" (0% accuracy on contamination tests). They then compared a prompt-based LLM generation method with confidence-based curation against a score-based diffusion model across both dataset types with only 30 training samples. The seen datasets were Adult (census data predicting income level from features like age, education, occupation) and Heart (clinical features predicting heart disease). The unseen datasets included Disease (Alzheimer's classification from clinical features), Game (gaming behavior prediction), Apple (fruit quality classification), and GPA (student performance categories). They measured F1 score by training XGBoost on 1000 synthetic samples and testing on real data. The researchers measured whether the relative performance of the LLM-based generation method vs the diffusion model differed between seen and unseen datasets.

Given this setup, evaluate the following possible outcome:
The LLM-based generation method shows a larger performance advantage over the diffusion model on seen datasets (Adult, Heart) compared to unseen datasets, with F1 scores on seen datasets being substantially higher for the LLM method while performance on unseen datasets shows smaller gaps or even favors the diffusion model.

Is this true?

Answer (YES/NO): NO